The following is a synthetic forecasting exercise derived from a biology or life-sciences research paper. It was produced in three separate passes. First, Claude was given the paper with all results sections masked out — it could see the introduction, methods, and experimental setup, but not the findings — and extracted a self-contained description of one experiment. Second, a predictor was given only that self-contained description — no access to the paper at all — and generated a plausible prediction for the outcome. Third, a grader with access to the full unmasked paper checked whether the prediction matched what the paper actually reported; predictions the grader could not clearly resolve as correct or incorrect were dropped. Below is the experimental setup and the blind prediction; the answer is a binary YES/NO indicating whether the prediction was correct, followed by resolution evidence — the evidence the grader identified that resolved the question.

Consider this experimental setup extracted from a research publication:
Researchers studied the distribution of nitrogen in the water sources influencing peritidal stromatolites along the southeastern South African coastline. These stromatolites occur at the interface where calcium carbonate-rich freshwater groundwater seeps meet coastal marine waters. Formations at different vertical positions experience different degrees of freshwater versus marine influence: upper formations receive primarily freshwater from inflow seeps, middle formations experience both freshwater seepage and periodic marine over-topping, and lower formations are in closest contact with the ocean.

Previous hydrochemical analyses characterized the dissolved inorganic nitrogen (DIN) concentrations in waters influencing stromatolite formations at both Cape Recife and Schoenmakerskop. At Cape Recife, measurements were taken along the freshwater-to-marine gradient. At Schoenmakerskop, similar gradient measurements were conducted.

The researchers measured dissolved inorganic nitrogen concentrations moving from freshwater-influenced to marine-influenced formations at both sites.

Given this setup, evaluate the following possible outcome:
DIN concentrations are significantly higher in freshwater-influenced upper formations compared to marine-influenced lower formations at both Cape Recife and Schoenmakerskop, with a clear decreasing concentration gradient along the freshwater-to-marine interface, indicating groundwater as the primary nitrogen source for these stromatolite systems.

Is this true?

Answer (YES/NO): YES